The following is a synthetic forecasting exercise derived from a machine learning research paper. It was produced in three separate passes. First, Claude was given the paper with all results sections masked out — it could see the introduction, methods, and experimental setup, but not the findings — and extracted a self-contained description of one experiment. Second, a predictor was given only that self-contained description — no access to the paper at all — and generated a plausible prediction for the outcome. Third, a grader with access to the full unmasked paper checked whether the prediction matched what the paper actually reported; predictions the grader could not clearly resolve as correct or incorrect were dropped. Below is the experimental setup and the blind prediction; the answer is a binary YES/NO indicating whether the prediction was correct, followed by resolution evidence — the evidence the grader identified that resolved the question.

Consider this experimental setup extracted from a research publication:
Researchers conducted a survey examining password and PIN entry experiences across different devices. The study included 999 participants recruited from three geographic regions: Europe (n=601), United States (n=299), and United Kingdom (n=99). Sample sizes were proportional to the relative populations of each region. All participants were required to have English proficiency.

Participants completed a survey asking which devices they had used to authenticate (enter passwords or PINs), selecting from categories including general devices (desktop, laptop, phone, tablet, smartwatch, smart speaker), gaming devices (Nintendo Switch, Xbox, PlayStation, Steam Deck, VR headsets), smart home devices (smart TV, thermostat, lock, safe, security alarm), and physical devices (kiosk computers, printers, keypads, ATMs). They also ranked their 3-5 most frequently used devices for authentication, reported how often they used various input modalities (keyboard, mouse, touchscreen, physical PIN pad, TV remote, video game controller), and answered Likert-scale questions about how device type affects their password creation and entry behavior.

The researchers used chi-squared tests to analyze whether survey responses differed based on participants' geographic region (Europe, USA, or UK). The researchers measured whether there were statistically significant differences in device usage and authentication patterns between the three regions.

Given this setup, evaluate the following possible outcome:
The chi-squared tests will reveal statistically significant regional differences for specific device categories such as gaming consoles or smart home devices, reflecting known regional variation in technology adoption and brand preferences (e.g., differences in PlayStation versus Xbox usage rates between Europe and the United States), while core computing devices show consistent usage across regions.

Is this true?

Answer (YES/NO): NO